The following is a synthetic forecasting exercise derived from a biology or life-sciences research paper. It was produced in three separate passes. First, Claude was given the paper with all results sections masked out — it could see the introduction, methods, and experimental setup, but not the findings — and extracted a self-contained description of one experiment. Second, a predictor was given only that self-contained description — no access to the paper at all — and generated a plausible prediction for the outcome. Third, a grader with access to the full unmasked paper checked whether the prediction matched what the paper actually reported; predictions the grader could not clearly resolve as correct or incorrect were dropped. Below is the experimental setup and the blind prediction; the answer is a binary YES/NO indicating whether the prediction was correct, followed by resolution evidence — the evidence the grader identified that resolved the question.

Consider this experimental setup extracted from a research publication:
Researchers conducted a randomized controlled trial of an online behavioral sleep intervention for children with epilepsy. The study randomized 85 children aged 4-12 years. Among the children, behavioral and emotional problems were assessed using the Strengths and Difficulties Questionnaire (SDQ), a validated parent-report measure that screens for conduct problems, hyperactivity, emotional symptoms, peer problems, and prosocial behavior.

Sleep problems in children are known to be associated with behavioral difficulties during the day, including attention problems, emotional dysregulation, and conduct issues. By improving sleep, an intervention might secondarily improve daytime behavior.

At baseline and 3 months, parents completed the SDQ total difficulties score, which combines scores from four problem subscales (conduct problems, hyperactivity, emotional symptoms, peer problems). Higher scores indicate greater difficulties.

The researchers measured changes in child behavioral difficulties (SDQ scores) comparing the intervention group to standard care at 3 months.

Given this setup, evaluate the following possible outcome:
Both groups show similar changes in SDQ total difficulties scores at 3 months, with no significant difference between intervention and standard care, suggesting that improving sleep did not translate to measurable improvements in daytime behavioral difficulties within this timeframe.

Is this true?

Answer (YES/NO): YES